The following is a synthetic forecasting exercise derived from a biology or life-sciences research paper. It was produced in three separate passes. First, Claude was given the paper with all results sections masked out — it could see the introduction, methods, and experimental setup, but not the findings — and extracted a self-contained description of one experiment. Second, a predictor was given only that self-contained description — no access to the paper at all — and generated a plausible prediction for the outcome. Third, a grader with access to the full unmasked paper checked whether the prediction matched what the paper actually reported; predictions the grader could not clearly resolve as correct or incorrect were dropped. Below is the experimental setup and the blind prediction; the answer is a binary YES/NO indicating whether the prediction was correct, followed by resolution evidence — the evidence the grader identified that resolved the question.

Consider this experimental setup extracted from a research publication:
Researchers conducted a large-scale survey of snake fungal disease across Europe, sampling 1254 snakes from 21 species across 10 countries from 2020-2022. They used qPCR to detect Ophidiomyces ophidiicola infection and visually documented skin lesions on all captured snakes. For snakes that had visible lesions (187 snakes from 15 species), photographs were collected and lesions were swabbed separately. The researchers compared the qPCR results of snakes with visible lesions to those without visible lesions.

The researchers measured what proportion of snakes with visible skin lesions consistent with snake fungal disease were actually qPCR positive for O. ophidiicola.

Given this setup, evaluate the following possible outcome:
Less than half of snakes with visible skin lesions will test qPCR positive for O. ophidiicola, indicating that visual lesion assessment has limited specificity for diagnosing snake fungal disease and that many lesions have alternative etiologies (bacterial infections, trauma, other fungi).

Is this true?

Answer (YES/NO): YES